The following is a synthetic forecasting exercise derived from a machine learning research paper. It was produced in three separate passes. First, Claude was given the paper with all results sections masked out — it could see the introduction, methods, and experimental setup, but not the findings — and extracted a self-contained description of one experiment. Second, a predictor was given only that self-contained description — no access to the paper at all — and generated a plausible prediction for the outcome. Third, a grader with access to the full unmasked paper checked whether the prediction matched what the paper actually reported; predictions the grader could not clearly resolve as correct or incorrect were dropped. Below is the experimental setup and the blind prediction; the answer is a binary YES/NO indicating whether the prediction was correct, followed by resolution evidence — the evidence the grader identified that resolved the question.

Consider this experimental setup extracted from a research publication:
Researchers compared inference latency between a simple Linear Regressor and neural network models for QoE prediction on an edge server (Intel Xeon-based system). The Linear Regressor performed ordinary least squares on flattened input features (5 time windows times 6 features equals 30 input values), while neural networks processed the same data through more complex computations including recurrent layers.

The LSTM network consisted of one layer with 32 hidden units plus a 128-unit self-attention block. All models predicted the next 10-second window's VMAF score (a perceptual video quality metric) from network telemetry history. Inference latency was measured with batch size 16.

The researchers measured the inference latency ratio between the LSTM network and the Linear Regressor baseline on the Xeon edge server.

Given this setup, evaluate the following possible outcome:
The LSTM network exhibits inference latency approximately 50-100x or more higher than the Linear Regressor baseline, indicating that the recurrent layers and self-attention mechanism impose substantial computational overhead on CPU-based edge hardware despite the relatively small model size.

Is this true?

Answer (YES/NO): NO